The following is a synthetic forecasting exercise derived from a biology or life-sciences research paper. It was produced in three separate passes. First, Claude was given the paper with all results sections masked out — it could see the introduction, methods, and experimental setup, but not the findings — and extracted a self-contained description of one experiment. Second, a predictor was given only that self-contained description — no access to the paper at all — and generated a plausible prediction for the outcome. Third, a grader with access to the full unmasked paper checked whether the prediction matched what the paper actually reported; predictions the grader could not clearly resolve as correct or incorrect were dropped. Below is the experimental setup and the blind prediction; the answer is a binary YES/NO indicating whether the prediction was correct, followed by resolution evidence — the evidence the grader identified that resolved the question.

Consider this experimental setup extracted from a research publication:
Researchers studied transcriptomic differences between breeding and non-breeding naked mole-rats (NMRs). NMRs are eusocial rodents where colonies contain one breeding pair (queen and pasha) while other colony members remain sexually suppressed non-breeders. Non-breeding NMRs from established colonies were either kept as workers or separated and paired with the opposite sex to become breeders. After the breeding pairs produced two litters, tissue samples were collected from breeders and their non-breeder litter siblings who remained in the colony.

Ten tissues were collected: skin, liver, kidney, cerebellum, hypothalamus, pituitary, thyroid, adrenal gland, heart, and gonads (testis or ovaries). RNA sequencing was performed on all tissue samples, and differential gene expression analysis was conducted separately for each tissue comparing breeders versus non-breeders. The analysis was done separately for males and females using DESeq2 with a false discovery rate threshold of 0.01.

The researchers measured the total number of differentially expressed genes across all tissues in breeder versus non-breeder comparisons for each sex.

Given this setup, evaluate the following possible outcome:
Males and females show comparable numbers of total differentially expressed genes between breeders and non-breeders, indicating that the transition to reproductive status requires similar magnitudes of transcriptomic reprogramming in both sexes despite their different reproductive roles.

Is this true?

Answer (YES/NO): NO